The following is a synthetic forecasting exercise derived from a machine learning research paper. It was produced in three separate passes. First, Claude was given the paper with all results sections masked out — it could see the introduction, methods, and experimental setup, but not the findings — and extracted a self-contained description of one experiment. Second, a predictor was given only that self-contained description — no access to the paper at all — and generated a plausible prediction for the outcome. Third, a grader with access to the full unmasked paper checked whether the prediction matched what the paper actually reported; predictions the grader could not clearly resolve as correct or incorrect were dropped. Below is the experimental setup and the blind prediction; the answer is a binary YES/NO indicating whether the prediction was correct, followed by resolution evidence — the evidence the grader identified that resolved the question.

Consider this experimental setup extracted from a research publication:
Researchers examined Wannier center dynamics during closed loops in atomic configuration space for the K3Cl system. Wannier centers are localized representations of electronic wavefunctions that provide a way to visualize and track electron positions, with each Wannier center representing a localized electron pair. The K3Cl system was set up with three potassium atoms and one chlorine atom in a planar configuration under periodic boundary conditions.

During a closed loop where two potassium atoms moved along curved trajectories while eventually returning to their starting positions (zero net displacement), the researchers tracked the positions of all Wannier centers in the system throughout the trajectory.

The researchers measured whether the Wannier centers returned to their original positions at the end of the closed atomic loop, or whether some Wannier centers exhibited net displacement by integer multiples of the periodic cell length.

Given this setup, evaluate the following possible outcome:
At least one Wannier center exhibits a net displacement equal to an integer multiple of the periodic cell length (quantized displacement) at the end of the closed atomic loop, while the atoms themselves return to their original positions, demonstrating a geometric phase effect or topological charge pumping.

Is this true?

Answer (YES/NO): YES